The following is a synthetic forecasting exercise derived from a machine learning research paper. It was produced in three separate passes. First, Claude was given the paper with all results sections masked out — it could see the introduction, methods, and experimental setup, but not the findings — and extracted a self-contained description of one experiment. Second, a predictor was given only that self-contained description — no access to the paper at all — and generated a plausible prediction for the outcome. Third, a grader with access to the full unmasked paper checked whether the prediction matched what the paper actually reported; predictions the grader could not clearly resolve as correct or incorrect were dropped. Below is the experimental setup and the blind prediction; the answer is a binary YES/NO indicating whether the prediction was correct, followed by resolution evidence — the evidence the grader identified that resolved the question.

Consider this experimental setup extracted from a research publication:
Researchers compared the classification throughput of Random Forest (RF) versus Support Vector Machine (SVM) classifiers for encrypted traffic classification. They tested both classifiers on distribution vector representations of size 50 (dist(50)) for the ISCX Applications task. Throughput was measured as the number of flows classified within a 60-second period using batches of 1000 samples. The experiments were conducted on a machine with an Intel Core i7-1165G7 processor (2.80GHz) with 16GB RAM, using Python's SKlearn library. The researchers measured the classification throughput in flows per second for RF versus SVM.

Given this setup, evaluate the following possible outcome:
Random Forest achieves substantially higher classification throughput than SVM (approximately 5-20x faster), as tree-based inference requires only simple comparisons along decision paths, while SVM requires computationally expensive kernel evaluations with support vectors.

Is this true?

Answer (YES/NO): YES